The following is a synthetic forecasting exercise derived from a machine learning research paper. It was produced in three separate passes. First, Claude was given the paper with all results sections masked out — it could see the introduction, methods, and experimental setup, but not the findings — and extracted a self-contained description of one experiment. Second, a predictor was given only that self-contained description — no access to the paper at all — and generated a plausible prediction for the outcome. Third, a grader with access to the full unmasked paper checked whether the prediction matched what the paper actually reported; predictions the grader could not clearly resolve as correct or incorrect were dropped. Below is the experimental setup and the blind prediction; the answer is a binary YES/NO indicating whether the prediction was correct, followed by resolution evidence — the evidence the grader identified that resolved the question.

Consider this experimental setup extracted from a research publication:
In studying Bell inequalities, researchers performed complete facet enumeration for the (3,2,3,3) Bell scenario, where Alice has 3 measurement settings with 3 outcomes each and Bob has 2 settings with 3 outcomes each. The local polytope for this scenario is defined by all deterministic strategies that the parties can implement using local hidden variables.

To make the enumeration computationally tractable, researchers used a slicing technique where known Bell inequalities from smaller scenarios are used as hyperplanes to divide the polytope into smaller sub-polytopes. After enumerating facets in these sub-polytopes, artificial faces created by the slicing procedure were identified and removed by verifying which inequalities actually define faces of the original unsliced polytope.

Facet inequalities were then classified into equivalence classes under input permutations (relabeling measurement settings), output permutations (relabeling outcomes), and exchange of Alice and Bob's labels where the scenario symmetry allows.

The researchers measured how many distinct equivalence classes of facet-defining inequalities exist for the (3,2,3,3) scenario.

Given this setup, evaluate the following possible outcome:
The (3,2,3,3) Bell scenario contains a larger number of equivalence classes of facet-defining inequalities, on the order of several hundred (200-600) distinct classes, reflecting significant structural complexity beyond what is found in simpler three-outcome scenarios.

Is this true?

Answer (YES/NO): NO